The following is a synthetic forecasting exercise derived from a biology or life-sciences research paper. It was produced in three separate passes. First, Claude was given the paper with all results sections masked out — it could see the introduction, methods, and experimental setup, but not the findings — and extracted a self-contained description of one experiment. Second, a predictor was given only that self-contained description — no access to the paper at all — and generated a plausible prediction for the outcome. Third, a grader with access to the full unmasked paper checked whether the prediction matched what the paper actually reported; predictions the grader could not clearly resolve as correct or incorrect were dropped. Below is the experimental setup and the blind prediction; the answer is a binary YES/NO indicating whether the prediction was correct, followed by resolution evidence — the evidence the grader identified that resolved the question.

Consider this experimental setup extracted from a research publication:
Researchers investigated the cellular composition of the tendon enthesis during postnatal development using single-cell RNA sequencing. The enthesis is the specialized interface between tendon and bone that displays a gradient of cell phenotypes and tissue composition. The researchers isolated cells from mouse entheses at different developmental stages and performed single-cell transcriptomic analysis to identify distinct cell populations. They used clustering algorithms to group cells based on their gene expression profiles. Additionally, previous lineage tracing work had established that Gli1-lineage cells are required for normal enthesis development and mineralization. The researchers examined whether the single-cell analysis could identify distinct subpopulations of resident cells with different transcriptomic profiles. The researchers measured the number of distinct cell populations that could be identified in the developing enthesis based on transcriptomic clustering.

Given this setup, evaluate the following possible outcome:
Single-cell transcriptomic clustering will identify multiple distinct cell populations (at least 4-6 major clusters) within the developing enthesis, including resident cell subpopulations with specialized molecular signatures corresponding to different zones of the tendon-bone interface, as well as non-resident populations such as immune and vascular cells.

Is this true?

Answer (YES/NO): YES